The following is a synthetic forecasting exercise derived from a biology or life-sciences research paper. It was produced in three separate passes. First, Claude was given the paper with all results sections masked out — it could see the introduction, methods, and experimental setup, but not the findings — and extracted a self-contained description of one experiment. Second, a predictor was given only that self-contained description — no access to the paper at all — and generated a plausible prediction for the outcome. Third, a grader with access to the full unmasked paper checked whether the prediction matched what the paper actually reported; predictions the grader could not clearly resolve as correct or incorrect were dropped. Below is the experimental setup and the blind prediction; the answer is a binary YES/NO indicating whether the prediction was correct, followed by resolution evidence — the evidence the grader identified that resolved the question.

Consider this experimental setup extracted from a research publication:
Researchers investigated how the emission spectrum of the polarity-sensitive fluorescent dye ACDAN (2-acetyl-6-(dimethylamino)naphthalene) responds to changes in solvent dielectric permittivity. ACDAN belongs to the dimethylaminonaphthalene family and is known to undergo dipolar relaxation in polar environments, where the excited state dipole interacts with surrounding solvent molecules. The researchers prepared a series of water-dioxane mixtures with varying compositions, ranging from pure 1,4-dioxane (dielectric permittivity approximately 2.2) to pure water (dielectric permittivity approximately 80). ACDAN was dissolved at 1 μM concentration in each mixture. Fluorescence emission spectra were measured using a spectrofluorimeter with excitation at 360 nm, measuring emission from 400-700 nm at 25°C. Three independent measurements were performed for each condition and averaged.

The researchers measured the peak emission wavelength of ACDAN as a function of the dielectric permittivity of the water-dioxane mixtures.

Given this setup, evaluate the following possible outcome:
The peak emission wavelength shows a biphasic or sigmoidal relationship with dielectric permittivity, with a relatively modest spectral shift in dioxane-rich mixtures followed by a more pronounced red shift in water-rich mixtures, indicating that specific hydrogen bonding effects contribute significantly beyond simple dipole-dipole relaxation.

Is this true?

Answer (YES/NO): NO